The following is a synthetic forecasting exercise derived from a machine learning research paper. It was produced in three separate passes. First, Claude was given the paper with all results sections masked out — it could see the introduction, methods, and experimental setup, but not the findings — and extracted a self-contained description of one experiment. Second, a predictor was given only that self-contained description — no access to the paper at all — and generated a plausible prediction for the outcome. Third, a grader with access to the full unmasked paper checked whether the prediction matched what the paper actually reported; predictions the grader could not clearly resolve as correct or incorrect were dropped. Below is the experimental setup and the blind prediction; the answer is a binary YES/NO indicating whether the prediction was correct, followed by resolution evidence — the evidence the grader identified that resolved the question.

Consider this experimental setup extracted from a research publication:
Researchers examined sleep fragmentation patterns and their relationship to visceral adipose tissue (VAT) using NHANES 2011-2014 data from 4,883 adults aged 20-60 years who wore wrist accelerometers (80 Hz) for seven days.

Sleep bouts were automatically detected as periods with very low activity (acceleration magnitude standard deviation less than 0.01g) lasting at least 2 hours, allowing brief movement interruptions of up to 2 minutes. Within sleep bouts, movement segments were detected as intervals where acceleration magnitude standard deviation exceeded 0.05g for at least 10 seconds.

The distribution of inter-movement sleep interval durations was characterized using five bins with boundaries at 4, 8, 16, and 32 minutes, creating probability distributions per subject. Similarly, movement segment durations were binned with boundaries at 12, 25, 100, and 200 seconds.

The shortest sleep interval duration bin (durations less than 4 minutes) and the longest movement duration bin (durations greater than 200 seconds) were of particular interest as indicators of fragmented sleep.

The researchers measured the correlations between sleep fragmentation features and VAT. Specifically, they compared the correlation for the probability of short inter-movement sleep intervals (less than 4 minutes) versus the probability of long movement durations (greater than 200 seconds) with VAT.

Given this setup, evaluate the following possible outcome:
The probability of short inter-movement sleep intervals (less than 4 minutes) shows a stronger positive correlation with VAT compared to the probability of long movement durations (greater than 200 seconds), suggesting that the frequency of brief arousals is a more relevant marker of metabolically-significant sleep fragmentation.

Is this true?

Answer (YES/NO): NO